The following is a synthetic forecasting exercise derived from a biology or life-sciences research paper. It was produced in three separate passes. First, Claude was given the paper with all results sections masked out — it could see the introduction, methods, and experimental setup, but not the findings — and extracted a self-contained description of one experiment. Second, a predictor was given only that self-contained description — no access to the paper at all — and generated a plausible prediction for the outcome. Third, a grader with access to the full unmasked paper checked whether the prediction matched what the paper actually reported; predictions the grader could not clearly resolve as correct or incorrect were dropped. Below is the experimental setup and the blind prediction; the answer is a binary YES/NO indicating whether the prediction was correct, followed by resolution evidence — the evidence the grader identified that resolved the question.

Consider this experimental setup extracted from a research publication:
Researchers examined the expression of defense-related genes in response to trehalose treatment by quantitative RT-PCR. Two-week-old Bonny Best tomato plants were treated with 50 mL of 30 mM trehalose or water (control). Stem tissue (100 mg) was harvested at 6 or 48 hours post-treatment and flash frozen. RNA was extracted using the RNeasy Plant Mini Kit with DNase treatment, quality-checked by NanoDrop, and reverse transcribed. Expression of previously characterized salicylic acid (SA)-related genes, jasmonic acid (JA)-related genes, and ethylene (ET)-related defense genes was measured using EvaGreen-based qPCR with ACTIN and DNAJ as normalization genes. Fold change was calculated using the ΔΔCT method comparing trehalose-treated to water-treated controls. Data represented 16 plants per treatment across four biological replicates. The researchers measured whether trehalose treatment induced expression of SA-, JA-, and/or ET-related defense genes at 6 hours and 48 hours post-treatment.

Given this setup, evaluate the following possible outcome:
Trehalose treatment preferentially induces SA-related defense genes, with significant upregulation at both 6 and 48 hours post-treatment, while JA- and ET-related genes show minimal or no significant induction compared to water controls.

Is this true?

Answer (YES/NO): NO